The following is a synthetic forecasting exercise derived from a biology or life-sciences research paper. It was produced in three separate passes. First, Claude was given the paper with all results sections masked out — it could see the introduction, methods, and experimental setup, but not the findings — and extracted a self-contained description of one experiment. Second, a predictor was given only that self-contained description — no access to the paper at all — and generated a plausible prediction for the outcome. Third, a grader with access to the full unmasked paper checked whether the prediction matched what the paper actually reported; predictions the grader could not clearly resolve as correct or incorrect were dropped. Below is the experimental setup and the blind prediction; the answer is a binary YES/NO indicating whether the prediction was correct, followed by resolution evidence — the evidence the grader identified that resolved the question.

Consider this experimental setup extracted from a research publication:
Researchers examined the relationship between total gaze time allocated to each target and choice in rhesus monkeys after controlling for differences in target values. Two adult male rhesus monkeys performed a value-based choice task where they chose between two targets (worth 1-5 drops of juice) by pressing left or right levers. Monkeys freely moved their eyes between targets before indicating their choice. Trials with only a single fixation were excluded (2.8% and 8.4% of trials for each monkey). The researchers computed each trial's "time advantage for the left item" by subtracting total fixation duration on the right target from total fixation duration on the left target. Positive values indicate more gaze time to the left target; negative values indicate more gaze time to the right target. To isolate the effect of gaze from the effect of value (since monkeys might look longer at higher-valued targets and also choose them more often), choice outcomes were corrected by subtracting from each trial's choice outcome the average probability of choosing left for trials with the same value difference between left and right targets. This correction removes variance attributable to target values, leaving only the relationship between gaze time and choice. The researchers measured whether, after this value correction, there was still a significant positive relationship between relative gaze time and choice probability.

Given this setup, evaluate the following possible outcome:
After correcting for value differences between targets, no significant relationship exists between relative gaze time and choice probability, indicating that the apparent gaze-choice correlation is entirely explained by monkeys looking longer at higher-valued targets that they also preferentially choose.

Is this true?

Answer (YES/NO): NO